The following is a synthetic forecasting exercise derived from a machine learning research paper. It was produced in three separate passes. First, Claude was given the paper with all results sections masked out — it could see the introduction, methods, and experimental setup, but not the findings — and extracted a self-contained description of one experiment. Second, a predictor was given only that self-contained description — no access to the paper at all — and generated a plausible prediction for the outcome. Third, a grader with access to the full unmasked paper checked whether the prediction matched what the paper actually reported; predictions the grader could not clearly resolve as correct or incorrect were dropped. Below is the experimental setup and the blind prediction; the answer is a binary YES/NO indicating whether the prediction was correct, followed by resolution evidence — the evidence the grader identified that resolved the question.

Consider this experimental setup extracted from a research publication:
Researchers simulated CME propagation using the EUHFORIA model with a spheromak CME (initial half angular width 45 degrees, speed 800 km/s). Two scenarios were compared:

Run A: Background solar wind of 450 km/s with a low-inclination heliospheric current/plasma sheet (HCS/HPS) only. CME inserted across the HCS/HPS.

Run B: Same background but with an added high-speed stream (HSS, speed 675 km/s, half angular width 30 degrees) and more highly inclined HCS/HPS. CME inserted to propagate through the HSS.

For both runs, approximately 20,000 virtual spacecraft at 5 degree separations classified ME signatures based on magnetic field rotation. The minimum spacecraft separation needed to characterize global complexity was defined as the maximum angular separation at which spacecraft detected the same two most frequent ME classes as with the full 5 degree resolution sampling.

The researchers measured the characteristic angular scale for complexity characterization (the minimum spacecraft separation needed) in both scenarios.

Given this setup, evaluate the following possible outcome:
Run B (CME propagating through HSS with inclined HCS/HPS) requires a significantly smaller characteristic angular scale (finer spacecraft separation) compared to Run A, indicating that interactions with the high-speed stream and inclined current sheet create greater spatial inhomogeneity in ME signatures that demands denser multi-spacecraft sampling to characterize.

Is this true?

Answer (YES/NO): YES